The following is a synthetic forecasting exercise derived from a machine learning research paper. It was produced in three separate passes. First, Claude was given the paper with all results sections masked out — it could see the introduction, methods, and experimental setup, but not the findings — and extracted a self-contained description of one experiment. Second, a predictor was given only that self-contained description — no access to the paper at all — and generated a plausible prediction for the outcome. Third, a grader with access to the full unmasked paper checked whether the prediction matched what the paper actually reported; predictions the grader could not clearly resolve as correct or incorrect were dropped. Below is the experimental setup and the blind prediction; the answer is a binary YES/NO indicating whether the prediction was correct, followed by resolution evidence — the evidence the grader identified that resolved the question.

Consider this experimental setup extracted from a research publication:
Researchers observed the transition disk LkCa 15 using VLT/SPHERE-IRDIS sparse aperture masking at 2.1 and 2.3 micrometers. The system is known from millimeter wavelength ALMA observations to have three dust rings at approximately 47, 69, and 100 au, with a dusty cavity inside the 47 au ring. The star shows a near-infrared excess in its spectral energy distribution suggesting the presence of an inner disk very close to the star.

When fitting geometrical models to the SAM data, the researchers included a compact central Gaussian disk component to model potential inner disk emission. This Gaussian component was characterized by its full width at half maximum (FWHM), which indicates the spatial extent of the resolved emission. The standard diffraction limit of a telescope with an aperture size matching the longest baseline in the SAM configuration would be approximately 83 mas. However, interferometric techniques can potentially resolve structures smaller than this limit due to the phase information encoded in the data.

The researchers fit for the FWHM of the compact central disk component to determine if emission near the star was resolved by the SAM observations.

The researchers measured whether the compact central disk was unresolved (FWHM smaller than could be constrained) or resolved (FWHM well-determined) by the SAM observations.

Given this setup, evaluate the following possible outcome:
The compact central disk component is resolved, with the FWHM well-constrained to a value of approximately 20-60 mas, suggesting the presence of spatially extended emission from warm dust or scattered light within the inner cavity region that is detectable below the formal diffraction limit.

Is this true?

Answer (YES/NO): YES